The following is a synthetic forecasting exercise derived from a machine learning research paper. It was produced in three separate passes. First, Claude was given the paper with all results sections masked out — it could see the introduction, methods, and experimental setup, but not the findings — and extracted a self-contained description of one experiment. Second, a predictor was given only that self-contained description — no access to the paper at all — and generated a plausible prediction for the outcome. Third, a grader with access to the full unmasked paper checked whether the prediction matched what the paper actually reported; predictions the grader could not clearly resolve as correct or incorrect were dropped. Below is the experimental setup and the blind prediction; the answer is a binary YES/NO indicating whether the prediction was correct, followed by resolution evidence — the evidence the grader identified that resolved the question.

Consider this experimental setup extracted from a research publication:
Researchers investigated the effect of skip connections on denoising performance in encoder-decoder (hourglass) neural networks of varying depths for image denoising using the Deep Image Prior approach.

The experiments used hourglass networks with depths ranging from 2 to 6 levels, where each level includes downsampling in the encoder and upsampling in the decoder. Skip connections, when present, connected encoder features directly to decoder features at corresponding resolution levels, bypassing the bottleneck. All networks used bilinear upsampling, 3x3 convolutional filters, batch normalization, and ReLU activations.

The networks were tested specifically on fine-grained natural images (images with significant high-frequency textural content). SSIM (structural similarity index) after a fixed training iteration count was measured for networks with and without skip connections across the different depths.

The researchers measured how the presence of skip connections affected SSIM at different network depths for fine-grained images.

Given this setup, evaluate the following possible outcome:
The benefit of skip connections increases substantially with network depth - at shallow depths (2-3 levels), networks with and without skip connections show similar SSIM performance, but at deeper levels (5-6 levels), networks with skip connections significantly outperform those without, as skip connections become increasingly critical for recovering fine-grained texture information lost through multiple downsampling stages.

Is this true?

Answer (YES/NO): YES